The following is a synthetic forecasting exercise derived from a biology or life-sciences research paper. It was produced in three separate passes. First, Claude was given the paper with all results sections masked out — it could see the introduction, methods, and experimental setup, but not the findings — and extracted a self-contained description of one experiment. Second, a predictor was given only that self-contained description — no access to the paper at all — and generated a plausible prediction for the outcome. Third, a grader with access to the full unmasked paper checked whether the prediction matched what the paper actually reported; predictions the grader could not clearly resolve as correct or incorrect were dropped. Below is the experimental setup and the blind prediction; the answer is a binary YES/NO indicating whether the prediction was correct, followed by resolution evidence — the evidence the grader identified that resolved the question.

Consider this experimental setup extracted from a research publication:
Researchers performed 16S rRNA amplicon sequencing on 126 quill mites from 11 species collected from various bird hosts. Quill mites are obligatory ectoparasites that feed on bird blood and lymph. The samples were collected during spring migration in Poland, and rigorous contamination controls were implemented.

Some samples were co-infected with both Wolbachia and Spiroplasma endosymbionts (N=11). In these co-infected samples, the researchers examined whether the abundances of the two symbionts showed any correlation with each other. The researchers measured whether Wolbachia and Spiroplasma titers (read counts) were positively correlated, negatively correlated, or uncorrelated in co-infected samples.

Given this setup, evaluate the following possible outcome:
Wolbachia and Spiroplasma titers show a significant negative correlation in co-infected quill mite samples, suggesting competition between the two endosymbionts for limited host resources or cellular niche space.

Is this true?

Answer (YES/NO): NO